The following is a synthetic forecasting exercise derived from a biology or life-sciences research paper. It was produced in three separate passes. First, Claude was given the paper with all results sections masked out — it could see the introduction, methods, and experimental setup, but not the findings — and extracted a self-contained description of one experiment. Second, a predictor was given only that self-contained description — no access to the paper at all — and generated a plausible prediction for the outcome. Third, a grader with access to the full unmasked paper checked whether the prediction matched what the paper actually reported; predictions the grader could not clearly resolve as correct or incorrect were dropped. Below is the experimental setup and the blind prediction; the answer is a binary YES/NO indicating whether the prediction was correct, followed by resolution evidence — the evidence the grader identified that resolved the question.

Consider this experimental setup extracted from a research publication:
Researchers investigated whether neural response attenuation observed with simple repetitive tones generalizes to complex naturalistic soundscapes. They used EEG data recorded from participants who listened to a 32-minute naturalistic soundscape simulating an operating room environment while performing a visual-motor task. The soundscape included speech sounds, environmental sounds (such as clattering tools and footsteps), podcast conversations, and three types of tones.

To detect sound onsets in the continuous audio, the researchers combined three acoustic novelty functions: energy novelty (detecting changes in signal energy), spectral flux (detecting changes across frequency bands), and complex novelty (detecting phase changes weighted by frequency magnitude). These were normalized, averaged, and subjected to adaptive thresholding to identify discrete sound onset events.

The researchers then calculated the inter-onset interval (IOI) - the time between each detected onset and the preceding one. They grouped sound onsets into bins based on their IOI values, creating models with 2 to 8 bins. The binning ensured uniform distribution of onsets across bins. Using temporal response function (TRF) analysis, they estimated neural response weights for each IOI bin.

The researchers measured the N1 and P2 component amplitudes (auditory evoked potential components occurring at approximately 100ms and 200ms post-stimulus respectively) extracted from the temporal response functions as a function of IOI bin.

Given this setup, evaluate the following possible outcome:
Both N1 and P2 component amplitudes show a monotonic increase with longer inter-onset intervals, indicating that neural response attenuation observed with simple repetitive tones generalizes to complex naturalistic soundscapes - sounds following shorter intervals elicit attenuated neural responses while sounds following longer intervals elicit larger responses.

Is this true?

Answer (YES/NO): NO